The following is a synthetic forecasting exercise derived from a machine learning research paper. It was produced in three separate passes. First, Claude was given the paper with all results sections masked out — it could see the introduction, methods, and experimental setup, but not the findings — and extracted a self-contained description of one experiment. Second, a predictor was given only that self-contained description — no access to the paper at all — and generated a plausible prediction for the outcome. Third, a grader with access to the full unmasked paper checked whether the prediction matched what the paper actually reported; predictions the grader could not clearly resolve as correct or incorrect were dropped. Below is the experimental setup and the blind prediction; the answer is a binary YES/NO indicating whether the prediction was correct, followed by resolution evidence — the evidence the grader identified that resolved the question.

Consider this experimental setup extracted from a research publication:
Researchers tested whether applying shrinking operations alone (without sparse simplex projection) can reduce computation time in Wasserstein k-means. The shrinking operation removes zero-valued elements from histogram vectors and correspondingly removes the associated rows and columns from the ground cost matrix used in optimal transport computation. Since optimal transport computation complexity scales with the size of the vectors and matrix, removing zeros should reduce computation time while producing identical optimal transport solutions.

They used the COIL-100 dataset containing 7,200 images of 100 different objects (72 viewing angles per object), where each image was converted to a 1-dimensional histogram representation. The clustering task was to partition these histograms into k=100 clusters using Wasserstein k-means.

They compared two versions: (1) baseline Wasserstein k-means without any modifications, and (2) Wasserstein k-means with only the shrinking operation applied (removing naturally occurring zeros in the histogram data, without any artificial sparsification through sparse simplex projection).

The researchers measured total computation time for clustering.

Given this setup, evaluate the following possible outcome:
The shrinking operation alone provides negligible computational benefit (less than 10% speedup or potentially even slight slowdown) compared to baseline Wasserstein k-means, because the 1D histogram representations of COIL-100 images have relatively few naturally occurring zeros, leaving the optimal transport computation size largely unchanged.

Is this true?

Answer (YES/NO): NO